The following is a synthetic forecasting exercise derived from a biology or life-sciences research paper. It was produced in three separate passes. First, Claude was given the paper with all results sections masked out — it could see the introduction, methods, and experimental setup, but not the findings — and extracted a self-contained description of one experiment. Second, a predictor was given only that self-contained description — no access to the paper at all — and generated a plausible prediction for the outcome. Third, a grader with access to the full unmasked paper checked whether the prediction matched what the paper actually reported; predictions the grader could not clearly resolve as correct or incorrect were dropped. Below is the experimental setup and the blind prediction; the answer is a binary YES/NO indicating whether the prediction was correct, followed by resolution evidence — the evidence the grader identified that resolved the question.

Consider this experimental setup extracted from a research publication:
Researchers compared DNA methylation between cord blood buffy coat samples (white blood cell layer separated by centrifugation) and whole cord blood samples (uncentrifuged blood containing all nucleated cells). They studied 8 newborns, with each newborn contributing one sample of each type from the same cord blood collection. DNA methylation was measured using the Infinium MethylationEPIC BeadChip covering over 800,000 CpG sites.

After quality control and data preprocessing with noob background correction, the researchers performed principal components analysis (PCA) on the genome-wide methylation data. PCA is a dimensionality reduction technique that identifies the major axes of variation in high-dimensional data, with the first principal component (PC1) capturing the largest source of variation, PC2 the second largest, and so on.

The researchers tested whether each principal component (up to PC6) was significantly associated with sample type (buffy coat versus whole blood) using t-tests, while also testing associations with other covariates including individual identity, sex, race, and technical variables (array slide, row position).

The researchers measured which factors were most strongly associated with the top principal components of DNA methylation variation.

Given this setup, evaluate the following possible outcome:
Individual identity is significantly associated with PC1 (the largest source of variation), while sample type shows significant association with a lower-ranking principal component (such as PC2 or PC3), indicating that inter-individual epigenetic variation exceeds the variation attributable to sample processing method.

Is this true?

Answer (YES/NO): NO